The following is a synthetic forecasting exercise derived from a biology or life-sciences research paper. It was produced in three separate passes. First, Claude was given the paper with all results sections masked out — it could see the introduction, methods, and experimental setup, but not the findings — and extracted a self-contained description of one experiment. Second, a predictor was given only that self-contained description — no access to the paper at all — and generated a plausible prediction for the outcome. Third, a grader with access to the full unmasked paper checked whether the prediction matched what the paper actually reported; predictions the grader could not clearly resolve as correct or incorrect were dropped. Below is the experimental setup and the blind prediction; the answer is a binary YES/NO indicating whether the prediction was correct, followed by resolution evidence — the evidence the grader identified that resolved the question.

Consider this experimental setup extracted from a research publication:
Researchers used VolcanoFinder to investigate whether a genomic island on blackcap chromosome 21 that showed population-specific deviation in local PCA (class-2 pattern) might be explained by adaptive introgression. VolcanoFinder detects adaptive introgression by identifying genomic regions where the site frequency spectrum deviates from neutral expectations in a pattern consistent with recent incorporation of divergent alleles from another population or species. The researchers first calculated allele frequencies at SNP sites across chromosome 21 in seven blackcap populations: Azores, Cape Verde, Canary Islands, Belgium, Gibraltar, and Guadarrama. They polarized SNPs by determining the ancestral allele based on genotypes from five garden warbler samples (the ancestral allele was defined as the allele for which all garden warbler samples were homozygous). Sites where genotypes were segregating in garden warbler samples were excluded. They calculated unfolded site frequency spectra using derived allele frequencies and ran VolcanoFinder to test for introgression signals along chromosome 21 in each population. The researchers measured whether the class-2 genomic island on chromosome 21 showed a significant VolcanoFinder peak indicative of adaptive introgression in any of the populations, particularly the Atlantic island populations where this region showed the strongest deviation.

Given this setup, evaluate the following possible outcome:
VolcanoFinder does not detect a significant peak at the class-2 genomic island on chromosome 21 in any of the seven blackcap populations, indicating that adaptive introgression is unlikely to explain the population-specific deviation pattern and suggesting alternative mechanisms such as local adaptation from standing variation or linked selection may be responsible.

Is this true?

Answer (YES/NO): YES